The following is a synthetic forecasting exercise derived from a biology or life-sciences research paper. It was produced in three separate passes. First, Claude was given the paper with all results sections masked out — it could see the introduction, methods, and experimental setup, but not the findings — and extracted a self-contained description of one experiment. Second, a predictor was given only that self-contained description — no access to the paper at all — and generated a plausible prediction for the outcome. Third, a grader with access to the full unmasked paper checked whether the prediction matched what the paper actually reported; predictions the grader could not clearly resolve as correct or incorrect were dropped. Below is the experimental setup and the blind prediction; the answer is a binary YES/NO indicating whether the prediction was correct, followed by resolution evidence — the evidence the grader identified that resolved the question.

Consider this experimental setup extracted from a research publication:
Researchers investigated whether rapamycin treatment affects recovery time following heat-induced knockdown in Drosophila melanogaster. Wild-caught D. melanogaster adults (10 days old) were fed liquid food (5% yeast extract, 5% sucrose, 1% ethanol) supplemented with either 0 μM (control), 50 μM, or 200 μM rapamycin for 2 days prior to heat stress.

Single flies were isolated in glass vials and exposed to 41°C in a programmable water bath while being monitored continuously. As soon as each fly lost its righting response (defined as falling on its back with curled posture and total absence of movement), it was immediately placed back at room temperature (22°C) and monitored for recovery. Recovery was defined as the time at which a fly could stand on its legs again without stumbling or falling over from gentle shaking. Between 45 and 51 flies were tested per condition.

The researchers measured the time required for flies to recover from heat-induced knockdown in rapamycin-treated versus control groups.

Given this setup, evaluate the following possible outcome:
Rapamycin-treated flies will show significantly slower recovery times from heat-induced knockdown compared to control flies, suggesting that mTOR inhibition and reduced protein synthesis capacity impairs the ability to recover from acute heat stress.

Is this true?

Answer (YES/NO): NO